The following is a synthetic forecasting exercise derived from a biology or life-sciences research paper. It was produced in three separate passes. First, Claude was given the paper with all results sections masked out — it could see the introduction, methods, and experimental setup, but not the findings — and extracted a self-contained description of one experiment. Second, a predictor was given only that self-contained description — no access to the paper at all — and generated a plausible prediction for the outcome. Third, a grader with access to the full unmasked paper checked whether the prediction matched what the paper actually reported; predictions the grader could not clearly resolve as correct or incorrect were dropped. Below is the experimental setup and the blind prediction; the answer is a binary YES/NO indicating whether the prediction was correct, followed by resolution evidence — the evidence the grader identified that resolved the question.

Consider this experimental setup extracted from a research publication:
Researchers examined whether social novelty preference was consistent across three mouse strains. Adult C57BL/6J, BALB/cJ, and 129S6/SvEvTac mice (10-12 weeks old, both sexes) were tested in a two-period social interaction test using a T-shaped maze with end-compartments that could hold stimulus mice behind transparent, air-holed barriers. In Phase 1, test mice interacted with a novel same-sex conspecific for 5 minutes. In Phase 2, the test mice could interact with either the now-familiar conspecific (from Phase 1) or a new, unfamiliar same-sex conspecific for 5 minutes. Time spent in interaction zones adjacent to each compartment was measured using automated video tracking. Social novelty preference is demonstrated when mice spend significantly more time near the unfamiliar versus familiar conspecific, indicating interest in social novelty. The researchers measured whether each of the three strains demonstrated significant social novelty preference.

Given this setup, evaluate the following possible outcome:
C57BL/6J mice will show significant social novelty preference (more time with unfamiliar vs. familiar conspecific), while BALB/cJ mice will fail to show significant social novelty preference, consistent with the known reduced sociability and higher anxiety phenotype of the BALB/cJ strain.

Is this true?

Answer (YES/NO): NO